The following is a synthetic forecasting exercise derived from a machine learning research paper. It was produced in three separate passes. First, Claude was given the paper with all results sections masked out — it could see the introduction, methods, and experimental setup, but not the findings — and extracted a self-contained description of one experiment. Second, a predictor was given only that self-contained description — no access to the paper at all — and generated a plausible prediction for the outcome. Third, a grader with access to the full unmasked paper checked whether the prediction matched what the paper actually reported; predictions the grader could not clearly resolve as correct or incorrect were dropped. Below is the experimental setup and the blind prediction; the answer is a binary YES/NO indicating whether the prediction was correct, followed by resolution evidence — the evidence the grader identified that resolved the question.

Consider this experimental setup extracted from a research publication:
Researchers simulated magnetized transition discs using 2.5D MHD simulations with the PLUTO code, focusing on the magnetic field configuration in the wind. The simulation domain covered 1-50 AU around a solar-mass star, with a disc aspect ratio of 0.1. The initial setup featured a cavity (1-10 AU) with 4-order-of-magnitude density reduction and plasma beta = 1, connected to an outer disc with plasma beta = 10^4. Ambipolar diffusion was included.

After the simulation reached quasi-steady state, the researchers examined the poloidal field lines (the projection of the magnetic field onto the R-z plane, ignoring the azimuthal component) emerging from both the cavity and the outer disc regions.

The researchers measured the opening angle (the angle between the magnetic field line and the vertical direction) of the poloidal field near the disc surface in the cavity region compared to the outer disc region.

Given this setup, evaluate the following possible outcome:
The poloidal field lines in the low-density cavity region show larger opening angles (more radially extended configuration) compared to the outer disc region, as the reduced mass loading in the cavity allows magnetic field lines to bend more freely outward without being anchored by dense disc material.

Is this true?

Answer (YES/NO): NO